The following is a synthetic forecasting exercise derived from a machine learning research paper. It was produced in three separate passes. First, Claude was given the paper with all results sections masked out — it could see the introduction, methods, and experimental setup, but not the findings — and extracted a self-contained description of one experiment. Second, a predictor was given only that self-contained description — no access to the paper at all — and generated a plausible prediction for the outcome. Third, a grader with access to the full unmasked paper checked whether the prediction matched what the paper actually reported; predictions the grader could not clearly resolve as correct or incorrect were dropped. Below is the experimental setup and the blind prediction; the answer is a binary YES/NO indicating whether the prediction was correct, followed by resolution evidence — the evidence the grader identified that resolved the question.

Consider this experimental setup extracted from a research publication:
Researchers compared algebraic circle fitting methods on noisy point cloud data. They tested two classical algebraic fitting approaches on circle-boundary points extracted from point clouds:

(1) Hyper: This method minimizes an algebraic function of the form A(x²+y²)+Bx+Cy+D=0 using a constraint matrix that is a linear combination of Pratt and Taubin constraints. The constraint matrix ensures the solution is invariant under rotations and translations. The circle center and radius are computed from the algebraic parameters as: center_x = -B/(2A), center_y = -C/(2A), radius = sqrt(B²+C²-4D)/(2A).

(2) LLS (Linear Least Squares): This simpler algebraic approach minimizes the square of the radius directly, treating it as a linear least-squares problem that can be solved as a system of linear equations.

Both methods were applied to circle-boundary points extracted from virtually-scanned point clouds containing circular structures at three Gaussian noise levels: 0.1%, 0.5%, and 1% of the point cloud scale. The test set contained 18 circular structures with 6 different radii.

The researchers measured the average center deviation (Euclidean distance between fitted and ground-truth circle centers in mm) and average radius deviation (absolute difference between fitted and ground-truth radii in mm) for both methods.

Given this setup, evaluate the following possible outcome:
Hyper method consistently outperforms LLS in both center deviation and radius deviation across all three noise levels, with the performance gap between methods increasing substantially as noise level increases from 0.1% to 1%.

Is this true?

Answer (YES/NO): NO